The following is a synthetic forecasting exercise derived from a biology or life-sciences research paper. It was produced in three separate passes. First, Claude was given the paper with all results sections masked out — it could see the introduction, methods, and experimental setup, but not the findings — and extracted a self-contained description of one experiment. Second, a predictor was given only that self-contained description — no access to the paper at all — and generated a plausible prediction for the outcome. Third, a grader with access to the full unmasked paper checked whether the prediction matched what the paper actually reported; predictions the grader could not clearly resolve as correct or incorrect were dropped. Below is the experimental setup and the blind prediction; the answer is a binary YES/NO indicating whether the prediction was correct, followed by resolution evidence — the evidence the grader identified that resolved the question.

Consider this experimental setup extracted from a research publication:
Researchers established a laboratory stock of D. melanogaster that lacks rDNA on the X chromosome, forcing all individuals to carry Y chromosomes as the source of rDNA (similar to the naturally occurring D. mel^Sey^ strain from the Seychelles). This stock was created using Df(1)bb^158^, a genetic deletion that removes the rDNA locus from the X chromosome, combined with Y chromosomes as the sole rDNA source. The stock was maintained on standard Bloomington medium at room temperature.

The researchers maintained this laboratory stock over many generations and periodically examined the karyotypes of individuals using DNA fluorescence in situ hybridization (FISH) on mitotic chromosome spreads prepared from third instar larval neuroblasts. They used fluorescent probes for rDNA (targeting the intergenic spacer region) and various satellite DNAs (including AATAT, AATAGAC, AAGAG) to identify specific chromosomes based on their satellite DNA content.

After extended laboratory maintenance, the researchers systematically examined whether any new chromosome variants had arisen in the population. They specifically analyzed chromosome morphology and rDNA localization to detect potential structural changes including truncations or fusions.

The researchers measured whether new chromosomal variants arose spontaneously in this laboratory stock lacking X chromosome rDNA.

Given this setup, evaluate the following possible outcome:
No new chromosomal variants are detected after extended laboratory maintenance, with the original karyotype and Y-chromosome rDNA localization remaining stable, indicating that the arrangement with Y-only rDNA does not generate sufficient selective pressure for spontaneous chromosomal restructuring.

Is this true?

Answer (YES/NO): NO